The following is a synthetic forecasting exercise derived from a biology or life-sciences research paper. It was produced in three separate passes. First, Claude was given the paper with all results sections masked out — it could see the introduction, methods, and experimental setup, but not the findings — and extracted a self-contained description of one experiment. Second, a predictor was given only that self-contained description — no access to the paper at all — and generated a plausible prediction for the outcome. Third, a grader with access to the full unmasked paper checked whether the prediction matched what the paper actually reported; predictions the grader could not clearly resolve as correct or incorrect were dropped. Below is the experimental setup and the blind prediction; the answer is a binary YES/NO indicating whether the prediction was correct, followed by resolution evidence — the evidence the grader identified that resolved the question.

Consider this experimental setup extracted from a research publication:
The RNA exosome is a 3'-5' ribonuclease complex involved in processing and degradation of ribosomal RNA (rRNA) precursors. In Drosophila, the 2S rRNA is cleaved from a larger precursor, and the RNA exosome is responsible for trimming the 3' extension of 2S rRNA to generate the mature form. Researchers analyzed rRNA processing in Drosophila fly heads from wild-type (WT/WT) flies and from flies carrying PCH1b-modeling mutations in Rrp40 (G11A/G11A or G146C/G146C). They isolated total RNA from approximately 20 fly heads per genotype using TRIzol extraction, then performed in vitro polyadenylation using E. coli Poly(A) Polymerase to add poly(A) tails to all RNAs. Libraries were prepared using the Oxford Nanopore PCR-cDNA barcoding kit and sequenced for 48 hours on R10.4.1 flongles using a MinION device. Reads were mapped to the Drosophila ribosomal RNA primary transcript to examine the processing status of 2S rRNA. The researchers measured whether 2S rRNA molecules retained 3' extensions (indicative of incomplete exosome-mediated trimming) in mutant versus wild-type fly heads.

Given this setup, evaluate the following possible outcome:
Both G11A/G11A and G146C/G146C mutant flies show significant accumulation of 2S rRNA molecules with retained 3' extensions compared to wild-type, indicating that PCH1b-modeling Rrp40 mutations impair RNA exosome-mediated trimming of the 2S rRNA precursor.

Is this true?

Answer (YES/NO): YES